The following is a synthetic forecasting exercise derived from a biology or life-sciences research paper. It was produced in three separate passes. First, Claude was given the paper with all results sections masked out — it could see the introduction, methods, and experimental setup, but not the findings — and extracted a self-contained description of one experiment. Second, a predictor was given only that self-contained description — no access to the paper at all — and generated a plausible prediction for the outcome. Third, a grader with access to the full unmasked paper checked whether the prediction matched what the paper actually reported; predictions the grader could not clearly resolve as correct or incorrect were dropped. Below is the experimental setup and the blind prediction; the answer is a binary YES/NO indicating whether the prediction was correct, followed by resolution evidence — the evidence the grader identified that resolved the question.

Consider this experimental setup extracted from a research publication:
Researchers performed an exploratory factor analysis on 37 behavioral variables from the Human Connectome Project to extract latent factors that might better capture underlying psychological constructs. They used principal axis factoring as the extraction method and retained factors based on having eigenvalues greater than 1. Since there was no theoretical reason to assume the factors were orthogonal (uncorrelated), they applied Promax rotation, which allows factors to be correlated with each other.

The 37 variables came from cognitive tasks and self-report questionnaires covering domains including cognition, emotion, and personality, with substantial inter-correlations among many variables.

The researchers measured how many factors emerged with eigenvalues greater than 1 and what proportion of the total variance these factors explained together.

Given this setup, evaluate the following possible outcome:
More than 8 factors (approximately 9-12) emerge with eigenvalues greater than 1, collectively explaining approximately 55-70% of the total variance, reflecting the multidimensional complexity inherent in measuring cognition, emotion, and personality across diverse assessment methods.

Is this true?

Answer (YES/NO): YES